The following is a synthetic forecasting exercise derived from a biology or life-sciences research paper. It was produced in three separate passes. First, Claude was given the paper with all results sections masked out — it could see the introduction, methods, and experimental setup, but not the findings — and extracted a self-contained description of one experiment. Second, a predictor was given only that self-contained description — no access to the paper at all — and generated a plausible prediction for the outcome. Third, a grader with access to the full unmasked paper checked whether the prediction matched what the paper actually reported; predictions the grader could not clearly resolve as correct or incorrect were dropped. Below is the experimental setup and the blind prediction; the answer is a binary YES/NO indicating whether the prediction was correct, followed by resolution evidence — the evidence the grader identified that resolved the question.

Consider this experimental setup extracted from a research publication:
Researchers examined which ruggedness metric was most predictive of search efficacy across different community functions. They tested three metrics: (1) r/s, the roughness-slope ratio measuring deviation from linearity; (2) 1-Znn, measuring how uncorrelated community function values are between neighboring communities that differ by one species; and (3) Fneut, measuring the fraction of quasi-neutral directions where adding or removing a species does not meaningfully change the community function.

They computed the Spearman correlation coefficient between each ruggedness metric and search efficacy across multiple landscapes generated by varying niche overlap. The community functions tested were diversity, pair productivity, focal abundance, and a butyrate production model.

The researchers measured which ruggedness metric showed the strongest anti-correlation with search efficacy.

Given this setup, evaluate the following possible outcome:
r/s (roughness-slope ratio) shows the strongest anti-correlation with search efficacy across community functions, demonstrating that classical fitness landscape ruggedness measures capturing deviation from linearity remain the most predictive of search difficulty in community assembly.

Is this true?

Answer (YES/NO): YES